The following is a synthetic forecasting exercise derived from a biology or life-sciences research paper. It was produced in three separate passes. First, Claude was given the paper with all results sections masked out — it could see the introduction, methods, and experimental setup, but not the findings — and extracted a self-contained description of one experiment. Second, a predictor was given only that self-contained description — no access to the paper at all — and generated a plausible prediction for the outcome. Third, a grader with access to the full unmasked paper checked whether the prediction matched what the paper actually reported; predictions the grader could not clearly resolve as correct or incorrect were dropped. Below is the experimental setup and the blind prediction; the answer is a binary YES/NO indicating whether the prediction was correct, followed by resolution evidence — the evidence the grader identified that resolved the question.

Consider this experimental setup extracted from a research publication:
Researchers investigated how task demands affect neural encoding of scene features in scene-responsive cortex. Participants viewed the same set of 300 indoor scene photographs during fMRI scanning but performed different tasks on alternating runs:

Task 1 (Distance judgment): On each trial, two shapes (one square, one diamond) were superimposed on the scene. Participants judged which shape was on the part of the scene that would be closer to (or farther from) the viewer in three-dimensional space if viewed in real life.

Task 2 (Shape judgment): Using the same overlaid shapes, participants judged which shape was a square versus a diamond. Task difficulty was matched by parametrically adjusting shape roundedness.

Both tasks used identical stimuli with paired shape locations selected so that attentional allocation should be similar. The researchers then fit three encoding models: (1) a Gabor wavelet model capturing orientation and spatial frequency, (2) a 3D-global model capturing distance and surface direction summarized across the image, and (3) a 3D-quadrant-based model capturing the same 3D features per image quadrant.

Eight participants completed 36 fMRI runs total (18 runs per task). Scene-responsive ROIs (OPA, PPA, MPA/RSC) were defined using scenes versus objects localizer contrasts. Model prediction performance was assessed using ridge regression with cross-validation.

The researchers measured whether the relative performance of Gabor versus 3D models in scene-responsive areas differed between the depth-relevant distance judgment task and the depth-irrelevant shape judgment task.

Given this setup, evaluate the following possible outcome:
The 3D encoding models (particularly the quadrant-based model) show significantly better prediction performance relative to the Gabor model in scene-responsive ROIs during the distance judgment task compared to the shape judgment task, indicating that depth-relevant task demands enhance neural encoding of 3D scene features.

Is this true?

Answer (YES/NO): NO